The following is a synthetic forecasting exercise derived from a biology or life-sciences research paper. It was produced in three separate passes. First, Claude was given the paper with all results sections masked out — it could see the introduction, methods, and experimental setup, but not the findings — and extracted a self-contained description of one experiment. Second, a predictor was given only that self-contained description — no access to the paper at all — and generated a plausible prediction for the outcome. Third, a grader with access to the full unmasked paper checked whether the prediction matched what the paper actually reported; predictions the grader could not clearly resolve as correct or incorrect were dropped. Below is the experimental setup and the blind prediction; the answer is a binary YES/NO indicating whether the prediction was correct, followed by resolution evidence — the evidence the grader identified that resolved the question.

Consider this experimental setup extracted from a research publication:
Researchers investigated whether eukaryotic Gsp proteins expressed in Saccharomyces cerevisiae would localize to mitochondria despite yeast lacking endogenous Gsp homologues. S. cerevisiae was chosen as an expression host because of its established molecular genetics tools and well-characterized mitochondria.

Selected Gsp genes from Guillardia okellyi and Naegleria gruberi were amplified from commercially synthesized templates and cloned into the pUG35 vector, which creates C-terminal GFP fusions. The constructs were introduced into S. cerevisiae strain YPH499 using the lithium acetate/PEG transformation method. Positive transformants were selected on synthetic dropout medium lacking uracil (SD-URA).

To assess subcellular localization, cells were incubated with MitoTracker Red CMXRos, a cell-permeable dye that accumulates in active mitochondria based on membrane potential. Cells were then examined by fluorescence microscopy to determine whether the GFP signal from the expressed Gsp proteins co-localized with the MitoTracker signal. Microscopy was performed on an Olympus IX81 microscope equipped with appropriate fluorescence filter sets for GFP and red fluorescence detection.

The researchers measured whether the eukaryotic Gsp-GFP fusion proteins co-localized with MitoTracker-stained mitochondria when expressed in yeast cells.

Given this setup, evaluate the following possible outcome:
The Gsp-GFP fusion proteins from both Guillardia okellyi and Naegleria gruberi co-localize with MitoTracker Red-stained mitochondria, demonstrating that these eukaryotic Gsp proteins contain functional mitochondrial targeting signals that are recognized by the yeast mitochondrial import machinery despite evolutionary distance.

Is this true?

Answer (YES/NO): YES